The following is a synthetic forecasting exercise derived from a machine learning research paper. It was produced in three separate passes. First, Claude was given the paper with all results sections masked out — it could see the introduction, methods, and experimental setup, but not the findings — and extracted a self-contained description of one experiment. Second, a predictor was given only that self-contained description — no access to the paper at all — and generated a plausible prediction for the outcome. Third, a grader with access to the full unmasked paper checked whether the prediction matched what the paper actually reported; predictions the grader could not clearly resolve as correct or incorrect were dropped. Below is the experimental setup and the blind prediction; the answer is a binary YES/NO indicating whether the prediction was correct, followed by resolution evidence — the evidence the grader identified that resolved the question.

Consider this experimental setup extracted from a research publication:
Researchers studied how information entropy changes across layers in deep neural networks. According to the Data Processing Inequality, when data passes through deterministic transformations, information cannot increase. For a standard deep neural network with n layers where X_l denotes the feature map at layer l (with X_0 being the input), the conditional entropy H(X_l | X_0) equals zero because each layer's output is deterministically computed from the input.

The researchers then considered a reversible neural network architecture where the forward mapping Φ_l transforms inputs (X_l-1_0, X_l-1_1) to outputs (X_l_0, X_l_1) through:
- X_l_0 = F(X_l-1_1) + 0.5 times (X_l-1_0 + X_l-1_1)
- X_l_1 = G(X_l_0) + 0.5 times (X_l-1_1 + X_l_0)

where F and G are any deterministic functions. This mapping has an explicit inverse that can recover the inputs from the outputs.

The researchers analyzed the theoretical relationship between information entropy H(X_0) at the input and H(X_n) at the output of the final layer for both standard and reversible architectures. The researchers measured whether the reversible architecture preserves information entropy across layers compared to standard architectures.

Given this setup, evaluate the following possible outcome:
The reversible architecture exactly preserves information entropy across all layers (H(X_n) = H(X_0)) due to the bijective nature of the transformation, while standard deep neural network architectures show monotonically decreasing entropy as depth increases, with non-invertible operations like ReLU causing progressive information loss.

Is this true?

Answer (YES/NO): NO